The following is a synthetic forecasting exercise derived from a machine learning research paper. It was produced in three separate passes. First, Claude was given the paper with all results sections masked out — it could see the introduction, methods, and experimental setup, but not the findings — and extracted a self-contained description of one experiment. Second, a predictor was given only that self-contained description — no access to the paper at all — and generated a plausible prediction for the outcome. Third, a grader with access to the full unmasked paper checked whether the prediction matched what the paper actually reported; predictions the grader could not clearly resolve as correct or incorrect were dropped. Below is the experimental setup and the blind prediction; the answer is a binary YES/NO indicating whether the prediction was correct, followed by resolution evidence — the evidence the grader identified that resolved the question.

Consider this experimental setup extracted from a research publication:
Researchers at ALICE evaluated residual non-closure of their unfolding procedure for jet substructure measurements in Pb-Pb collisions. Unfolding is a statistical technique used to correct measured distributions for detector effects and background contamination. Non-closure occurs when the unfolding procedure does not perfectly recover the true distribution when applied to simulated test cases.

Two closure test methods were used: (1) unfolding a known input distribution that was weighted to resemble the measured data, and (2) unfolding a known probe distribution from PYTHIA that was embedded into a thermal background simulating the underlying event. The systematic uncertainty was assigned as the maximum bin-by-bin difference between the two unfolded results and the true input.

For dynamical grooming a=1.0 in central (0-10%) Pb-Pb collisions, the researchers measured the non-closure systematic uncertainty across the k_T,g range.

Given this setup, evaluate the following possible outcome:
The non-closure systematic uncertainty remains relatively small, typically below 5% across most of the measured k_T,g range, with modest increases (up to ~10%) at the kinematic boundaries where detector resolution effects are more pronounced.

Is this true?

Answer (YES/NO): NO